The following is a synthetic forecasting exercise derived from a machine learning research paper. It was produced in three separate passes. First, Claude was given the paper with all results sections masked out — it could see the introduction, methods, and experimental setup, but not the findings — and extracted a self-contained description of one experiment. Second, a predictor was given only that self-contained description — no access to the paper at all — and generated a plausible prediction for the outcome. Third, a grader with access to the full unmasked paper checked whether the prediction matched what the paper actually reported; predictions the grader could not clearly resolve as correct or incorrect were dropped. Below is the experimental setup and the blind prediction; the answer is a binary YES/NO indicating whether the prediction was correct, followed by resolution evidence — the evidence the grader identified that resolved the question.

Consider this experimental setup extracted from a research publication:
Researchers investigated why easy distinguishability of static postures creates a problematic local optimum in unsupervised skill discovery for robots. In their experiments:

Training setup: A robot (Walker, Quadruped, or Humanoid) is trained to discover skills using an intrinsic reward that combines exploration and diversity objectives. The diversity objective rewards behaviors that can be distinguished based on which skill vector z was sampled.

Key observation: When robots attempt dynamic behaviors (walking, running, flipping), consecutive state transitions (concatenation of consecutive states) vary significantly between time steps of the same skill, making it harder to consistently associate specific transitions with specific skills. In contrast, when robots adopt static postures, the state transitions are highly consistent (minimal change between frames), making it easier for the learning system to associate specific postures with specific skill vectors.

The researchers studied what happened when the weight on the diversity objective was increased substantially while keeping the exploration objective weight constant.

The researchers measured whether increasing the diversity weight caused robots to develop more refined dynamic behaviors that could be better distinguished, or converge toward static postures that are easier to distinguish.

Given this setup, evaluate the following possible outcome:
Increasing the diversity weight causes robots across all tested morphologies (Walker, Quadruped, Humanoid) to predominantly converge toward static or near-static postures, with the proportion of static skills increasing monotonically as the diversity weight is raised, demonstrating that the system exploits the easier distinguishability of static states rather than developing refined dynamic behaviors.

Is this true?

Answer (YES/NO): NO